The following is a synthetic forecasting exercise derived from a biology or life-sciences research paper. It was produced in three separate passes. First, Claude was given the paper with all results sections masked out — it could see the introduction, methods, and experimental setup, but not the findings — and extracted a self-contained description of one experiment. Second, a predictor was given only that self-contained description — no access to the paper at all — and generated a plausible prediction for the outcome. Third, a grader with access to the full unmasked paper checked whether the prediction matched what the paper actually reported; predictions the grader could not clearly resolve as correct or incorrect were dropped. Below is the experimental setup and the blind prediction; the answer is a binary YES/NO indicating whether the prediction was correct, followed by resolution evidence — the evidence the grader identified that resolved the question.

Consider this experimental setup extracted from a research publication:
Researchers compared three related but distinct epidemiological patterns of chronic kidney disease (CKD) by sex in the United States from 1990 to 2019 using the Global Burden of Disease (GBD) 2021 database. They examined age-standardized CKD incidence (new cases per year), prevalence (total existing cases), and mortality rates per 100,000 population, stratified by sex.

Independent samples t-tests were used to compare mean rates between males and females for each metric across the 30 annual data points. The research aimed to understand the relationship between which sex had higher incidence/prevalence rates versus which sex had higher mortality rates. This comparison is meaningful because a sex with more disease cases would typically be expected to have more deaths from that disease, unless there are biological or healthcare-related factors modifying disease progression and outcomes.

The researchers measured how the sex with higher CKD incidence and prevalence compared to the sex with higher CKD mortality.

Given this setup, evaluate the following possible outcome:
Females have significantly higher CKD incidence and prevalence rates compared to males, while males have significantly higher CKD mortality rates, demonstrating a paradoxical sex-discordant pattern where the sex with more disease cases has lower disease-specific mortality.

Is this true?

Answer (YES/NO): YES